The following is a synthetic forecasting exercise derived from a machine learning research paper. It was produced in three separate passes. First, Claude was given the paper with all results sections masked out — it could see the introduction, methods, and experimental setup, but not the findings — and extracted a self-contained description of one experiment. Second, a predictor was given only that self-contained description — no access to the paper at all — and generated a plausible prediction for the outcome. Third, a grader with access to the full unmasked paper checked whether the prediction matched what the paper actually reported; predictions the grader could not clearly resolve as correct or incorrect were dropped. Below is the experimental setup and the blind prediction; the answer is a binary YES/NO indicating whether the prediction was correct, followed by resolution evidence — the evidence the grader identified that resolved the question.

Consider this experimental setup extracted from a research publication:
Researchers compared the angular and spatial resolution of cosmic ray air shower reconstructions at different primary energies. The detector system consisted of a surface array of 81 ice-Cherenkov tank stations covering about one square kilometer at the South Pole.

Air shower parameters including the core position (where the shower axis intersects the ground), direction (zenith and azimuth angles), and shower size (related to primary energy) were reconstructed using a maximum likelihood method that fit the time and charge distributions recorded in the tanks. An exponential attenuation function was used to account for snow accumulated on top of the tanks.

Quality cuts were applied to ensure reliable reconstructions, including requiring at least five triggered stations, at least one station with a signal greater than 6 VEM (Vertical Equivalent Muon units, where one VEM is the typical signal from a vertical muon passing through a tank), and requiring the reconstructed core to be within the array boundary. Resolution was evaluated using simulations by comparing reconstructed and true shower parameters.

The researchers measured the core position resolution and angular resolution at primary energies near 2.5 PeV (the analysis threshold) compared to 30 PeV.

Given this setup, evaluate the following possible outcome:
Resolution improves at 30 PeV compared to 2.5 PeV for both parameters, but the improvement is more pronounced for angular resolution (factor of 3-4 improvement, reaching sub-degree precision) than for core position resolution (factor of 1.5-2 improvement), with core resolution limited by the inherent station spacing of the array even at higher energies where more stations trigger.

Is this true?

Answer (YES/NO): NO